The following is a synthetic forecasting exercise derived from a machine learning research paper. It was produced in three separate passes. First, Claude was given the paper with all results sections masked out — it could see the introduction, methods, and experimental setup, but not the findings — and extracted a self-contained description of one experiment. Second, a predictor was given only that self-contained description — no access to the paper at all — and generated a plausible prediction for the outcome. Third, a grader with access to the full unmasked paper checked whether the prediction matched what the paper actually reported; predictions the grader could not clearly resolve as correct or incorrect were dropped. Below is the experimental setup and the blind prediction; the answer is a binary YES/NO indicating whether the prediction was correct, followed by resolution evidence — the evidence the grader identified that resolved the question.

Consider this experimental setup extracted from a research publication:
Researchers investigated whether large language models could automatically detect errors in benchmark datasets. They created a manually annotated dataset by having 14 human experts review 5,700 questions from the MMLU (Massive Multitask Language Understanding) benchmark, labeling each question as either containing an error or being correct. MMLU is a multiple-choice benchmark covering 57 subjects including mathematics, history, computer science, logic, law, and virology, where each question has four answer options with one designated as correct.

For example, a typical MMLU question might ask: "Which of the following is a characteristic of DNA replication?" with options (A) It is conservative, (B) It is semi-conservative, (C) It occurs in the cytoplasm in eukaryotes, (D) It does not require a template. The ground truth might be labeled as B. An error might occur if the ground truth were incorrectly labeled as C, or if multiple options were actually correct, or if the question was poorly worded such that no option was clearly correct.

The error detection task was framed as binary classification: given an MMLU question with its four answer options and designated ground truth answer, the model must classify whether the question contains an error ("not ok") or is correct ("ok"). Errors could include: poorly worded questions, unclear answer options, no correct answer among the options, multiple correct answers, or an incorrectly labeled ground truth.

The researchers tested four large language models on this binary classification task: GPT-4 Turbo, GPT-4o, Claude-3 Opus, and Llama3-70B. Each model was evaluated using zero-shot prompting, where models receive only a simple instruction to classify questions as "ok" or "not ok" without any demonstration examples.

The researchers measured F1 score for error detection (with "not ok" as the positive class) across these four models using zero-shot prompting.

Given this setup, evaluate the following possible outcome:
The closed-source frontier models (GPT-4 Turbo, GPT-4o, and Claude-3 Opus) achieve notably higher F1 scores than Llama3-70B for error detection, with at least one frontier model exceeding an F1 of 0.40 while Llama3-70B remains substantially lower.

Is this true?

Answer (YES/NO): NO